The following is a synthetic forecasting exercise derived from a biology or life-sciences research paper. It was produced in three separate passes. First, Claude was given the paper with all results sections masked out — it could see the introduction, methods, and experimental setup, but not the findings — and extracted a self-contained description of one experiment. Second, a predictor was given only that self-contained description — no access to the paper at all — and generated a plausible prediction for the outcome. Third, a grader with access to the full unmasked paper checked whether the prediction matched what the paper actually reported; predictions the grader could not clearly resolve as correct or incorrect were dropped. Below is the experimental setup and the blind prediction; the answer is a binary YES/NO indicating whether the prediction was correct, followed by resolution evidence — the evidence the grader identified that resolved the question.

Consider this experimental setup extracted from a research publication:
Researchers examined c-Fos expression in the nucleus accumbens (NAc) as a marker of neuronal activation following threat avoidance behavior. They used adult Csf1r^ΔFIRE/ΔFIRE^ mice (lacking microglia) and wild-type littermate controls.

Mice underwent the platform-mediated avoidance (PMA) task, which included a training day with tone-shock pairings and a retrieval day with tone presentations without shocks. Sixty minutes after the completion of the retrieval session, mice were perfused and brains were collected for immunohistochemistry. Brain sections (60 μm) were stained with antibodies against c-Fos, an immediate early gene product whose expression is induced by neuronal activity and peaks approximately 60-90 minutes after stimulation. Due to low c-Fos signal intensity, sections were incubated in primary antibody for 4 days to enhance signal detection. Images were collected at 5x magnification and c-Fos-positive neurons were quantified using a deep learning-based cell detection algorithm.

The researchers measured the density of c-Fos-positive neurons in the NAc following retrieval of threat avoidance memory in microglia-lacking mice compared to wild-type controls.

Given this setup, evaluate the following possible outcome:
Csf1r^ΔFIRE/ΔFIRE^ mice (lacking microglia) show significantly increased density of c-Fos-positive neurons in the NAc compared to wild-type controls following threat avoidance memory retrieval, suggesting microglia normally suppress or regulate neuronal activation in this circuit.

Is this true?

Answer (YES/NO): NO